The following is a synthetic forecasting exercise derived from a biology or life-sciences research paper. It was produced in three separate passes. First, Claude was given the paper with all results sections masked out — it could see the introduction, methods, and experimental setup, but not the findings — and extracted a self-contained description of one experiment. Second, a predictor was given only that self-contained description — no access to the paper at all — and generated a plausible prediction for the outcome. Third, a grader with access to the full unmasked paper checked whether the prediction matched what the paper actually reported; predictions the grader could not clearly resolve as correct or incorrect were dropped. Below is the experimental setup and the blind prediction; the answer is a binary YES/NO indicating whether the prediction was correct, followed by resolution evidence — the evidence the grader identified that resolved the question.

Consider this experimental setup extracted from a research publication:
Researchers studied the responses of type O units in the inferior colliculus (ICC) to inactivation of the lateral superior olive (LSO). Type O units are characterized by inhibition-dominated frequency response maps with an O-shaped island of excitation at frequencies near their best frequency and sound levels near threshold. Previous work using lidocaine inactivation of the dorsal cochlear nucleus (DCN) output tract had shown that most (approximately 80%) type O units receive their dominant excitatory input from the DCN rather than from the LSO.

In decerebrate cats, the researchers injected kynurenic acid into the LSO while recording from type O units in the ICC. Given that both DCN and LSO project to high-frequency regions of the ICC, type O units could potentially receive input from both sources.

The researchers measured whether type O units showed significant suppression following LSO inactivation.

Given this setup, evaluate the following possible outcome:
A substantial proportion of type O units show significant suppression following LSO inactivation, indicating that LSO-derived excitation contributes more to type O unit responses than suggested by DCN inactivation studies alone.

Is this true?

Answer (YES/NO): NO